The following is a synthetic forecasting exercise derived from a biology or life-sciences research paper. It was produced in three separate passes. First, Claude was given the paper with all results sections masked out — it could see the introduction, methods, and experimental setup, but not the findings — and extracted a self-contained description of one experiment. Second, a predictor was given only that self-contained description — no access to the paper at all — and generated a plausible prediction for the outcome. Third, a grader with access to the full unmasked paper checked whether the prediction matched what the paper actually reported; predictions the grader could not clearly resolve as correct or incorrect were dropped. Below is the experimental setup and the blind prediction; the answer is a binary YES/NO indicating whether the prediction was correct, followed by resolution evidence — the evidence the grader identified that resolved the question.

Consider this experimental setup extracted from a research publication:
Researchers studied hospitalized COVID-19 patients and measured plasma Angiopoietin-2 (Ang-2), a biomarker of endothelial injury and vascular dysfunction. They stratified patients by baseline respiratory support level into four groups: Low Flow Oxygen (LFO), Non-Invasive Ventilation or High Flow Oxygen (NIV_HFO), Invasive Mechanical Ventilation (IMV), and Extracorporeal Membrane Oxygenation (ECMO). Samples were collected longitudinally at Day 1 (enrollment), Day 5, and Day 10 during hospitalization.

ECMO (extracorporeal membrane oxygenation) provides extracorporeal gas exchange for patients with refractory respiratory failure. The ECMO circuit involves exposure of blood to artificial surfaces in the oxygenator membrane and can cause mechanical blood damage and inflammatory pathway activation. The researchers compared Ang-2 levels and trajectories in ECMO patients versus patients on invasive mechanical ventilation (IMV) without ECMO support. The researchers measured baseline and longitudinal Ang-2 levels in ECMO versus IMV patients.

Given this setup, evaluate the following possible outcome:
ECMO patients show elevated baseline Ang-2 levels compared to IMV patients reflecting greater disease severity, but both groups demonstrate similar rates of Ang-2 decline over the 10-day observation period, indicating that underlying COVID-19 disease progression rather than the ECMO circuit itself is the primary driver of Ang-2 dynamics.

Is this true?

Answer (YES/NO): NO